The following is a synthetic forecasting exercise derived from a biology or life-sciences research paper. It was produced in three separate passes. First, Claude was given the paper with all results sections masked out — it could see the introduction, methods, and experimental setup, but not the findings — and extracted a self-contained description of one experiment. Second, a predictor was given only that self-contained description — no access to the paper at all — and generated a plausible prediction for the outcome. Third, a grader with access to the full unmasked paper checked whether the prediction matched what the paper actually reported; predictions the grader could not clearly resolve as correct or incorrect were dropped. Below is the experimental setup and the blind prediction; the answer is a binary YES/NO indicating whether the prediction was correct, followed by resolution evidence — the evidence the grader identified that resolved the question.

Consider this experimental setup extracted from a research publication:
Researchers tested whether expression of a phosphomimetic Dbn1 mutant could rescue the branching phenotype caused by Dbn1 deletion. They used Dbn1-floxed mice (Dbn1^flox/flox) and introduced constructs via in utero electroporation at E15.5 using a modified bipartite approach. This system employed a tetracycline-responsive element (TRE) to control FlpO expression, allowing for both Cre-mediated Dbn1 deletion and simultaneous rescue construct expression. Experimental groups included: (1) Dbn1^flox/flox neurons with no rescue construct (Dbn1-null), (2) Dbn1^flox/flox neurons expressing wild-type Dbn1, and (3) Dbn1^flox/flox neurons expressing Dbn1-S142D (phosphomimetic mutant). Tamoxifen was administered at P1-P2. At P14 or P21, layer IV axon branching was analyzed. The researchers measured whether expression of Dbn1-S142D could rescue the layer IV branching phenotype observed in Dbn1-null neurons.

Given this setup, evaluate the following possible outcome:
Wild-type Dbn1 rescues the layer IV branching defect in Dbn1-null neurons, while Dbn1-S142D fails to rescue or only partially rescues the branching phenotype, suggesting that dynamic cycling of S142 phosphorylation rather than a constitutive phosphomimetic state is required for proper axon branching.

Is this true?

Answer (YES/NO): NO